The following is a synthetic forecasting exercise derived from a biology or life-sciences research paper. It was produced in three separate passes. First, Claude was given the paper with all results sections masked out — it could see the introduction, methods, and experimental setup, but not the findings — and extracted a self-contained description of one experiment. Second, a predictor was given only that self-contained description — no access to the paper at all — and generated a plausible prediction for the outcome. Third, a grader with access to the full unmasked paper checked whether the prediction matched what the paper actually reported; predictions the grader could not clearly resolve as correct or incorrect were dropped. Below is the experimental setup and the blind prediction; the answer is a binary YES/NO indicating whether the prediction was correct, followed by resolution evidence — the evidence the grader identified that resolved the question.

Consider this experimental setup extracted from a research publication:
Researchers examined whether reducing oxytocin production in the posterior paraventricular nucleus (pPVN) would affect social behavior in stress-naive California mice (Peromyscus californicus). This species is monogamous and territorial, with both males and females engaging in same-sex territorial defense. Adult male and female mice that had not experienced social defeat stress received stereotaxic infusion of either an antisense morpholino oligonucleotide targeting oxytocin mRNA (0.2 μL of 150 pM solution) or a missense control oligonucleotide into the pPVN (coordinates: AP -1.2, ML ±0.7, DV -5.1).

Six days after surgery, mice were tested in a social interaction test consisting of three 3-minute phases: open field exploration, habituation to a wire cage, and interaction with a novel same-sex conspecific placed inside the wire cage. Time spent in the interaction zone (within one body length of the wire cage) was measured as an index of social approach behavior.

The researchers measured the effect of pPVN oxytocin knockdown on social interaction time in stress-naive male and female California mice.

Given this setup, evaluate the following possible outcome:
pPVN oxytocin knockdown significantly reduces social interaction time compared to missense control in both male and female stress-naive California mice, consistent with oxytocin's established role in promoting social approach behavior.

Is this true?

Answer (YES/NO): YES